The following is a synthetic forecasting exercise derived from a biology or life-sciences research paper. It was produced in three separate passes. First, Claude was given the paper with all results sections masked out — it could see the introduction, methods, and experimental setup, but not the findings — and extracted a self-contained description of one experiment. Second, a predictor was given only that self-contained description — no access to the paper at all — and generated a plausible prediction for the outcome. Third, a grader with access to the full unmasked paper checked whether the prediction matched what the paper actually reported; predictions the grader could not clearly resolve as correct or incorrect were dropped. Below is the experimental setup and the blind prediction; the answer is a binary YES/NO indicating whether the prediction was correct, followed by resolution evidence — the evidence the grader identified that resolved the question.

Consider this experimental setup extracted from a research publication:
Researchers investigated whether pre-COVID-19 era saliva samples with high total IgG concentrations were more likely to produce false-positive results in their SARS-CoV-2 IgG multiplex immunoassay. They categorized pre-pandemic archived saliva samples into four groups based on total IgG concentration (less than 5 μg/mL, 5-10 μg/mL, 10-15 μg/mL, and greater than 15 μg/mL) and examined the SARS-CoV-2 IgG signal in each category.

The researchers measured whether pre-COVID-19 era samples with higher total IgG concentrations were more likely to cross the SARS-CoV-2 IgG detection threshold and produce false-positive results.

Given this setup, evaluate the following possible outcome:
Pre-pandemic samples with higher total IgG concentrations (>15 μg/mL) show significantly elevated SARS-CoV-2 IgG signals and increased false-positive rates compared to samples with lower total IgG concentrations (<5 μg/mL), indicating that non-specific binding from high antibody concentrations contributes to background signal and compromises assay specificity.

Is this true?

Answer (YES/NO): YES